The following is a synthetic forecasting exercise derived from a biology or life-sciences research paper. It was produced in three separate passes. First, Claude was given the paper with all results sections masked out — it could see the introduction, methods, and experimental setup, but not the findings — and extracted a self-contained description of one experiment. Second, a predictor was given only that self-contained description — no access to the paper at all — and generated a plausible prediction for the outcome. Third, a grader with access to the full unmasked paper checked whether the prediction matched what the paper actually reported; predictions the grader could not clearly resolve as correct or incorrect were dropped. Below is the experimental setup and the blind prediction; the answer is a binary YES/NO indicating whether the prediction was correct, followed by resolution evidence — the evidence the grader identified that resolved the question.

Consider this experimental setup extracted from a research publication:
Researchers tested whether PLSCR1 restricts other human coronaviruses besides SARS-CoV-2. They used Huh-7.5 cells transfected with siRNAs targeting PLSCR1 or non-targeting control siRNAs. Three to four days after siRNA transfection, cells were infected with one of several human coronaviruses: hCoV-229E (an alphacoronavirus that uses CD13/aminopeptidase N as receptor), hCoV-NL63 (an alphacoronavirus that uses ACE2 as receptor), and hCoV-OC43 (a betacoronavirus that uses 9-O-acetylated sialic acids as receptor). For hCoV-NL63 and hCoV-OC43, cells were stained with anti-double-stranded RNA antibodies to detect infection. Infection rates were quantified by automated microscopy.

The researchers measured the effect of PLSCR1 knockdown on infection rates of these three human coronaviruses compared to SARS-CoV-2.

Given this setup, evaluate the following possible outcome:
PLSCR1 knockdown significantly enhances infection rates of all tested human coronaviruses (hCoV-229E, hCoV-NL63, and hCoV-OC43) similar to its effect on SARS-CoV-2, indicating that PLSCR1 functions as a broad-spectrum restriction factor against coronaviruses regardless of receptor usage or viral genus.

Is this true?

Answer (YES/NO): NO